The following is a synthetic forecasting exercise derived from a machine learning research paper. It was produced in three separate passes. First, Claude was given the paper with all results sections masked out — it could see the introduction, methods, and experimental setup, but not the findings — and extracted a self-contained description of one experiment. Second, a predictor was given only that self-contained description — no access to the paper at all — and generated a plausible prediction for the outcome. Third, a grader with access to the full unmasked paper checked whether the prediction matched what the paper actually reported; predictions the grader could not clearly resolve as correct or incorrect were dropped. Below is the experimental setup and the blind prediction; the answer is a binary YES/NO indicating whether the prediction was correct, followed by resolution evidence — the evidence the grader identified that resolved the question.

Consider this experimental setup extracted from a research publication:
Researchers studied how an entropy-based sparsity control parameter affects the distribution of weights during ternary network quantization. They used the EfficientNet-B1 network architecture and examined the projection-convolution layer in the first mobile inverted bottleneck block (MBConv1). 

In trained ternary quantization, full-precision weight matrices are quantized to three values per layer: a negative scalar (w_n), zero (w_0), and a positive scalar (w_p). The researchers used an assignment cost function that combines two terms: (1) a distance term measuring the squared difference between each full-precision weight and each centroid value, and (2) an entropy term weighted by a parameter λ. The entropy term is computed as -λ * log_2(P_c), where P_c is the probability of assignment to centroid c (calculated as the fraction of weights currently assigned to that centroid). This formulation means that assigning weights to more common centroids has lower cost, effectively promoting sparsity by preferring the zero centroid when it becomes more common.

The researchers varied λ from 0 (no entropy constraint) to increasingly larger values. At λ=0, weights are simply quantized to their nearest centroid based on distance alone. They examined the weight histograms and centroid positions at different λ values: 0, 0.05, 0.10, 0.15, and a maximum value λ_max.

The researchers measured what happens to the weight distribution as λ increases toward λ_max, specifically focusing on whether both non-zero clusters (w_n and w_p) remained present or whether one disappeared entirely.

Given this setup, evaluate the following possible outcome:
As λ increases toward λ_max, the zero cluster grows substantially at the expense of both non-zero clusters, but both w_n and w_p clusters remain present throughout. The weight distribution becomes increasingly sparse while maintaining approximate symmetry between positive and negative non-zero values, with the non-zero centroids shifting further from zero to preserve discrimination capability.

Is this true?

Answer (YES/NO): NO